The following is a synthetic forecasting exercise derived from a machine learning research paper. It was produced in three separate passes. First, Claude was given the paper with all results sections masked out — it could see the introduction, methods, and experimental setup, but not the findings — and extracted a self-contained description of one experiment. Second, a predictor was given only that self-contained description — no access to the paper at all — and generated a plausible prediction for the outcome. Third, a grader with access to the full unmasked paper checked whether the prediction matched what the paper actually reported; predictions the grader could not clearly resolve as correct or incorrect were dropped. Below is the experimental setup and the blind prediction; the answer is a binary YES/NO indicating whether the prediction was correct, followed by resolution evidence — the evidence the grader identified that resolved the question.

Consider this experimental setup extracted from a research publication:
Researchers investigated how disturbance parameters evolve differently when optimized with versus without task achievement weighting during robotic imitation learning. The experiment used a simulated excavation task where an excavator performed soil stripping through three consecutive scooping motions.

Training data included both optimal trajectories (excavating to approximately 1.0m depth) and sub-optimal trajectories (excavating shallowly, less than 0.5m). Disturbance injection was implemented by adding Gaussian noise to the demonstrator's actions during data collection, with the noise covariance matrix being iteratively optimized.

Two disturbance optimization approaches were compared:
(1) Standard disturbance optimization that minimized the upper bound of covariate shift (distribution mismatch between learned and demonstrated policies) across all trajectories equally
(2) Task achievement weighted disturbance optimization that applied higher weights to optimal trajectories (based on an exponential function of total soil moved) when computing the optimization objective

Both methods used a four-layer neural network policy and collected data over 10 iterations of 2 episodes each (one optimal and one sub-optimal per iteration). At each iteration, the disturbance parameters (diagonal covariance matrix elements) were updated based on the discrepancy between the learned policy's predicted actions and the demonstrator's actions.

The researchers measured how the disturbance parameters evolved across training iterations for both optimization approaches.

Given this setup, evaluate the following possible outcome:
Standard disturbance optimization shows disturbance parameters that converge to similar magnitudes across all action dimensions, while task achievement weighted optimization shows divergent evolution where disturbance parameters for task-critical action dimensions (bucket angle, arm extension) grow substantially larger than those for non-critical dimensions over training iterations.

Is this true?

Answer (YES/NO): NO